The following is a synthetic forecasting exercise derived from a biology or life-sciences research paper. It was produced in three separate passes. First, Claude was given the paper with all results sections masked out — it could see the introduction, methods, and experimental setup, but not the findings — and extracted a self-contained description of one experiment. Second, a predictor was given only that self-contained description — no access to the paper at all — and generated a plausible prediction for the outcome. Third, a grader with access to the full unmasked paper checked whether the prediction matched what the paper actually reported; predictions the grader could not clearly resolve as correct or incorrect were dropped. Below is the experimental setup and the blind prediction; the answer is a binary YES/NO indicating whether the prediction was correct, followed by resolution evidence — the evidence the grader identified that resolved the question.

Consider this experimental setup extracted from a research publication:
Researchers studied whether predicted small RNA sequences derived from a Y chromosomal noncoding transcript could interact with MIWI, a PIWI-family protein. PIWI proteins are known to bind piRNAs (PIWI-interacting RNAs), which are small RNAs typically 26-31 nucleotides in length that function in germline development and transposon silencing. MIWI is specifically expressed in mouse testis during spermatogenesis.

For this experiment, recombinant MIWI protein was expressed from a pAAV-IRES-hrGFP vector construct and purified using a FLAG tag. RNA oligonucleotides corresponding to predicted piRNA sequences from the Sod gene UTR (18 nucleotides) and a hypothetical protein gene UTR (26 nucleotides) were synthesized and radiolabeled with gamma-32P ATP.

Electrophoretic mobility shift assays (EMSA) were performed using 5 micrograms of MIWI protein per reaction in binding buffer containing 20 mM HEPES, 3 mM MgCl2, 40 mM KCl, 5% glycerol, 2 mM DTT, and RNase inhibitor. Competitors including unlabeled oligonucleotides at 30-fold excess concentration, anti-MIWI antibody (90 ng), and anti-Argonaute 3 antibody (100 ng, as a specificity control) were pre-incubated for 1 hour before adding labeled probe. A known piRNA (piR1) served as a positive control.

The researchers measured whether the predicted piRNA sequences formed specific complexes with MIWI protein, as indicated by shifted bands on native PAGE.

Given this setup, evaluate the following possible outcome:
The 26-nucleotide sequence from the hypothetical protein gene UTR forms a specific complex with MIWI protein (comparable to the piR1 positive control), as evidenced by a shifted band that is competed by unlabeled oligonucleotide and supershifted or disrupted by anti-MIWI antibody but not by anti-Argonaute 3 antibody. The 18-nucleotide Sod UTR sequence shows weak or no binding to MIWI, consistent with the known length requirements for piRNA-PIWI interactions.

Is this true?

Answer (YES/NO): NO